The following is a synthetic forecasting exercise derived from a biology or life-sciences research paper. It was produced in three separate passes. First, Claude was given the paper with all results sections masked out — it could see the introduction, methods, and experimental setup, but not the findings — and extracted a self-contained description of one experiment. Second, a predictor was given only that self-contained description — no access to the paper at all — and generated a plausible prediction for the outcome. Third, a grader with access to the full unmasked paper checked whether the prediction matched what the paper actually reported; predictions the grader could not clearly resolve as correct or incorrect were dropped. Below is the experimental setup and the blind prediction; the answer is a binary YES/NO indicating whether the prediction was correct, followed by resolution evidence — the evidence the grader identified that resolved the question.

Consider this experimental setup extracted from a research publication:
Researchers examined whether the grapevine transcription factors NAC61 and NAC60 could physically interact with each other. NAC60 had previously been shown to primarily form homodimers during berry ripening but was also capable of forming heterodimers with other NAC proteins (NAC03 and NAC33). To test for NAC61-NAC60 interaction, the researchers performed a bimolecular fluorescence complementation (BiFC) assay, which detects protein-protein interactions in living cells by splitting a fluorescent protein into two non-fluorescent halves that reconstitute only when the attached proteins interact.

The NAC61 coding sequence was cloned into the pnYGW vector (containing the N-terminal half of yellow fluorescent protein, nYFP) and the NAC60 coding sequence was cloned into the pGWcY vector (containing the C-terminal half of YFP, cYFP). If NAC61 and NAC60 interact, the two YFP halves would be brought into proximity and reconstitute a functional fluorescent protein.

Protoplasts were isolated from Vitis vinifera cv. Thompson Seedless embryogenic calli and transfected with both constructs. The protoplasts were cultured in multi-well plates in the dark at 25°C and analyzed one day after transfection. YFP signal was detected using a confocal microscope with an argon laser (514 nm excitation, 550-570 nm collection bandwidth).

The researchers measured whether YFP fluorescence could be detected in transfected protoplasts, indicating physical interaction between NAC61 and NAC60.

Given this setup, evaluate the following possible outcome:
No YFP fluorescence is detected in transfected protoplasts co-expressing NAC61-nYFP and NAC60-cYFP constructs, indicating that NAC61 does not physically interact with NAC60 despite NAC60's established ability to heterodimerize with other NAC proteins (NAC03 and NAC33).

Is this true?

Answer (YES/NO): NO